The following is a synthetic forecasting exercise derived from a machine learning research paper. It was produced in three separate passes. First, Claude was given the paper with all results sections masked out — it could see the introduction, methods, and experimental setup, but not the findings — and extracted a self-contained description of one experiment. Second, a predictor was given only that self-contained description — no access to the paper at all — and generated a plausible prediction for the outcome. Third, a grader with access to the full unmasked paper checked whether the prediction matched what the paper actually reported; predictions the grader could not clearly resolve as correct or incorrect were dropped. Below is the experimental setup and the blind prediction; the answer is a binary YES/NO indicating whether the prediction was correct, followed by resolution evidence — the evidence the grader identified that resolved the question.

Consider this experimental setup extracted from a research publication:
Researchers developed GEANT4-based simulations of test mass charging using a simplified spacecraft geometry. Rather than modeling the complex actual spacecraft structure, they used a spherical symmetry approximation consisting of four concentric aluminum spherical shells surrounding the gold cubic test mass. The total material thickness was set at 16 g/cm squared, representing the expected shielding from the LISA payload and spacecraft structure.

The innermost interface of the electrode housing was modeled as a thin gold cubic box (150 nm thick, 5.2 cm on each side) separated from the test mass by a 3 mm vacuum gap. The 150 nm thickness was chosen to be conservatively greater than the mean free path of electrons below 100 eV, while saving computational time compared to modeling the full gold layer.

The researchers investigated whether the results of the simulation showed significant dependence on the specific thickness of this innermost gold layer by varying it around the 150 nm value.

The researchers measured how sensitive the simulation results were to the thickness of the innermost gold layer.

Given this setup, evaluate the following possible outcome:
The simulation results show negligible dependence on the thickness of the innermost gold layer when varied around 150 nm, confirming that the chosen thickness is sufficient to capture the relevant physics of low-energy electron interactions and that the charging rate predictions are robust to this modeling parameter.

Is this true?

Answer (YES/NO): YES